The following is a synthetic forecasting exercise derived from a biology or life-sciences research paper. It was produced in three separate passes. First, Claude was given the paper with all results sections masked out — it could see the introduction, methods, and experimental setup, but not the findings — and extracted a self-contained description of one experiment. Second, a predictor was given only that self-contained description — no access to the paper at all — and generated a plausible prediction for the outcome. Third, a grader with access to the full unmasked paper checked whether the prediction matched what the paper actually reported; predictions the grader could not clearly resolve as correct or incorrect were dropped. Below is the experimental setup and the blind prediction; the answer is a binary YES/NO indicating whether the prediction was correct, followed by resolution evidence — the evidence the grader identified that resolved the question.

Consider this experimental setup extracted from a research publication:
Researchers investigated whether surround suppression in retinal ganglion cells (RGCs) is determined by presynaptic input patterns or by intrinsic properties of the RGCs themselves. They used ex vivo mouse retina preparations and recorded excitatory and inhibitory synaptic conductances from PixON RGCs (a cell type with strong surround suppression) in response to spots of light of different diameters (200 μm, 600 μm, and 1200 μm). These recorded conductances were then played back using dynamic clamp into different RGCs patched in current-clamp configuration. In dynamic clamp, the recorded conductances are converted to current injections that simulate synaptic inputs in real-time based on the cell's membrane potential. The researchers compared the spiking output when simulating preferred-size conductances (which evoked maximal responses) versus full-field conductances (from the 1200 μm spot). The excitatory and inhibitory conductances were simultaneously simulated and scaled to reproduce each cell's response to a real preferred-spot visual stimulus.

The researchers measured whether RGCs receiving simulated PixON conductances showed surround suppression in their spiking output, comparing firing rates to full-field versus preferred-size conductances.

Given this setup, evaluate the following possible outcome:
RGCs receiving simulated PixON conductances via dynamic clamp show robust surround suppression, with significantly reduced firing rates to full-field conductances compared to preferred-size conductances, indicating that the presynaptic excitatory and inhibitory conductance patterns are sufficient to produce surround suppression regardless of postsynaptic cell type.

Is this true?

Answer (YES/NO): YES